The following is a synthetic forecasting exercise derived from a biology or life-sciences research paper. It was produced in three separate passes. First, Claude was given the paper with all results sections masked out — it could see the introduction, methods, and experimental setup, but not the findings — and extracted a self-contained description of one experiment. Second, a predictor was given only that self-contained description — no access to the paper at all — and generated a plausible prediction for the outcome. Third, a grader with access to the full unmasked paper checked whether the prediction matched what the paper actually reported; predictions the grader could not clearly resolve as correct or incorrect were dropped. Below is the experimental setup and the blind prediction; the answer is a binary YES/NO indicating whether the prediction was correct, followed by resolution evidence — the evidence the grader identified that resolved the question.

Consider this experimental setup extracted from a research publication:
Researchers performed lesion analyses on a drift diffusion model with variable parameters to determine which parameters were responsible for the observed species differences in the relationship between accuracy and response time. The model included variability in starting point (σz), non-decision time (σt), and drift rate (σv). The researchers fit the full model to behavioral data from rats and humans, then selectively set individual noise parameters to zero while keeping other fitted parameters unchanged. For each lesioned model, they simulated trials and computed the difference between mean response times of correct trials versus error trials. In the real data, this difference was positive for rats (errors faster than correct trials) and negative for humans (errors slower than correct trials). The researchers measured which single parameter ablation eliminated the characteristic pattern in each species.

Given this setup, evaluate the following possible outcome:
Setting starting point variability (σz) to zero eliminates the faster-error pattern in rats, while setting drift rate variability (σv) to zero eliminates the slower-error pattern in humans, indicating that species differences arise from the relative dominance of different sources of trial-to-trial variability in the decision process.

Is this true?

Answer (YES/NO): YES